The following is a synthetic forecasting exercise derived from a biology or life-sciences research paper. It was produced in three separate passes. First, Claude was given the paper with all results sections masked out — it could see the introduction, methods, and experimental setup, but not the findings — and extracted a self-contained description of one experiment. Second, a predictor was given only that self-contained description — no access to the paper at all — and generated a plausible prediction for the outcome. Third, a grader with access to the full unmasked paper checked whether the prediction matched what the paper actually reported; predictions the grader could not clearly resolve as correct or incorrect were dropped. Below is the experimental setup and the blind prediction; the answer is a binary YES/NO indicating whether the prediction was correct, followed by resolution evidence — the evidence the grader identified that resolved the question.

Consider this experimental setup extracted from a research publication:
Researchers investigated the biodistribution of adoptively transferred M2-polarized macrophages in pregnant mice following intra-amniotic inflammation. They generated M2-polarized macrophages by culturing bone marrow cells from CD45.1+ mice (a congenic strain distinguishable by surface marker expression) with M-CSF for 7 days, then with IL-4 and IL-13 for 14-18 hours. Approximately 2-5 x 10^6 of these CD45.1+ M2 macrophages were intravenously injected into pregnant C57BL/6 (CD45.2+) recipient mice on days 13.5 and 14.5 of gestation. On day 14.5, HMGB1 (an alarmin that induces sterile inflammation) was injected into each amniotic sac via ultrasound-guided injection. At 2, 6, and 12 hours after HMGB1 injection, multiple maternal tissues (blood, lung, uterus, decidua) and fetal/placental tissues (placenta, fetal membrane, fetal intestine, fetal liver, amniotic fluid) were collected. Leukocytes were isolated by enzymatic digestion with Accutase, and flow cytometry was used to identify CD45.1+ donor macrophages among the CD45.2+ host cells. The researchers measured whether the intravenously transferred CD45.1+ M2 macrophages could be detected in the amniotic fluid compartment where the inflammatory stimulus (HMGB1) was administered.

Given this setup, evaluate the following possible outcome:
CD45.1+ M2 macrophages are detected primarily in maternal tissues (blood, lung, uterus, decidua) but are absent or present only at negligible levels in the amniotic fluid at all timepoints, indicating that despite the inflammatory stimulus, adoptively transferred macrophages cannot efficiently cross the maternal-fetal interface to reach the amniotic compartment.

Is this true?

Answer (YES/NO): YES